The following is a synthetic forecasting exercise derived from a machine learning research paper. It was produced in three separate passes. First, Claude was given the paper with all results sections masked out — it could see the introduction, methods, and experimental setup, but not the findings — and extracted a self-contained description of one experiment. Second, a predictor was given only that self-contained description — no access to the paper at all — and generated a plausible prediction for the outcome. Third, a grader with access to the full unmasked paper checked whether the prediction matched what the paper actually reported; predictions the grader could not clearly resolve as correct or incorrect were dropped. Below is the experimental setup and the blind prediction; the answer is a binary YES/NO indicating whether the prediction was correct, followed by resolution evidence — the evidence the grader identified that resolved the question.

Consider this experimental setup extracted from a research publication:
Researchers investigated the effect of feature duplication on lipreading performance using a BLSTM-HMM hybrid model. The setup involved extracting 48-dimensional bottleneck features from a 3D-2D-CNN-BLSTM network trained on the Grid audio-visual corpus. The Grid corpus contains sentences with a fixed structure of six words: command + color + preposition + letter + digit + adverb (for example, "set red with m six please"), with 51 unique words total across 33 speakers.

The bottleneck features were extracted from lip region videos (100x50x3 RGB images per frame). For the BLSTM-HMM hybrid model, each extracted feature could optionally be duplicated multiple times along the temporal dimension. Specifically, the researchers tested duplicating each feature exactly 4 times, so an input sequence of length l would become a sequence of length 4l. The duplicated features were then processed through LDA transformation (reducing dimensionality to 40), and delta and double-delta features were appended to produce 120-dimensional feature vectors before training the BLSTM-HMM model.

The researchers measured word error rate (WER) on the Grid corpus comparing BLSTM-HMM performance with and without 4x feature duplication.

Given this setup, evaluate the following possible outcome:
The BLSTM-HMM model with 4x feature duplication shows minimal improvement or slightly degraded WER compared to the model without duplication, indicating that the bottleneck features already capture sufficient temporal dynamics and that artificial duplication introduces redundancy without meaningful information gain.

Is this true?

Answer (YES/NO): NO